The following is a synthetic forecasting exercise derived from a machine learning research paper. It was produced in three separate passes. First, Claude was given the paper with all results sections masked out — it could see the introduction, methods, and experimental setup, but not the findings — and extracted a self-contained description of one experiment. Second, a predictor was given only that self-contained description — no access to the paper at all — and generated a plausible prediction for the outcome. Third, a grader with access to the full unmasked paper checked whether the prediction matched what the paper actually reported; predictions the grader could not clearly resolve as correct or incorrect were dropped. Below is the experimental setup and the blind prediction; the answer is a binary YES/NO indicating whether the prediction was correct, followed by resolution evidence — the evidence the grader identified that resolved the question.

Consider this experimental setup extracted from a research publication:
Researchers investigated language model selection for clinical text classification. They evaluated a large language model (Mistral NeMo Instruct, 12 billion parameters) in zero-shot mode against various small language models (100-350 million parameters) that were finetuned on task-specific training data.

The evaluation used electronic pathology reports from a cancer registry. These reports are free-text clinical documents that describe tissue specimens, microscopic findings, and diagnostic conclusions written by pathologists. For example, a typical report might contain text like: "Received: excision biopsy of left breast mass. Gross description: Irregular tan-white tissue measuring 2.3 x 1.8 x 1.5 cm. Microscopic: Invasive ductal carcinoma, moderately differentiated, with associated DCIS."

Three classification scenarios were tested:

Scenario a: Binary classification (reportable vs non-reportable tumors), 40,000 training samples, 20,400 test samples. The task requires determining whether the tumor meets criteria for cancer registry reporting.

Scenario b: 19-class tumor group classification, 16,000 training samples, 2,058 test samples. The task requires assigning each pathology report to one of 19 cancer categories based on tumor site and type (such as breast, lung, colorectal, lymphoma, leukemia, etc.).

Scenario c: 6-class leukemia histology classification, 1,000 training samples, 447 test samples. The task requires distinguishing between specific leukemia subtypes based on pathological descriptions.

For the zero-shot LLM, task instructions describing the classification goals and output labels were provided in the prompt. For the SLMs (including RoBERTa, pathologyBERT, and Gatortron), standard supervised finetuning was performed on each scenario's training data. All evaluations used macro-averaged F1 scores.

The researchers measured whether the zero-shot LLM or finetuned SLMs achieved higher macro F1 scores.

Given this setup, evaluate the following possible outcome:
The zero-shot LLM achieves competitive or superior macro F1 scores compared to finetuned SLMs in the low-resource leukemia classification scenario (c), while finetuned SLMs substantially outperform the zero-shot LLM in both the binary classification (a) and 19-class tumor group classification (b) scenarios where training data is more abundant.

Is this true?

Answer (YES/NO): NO